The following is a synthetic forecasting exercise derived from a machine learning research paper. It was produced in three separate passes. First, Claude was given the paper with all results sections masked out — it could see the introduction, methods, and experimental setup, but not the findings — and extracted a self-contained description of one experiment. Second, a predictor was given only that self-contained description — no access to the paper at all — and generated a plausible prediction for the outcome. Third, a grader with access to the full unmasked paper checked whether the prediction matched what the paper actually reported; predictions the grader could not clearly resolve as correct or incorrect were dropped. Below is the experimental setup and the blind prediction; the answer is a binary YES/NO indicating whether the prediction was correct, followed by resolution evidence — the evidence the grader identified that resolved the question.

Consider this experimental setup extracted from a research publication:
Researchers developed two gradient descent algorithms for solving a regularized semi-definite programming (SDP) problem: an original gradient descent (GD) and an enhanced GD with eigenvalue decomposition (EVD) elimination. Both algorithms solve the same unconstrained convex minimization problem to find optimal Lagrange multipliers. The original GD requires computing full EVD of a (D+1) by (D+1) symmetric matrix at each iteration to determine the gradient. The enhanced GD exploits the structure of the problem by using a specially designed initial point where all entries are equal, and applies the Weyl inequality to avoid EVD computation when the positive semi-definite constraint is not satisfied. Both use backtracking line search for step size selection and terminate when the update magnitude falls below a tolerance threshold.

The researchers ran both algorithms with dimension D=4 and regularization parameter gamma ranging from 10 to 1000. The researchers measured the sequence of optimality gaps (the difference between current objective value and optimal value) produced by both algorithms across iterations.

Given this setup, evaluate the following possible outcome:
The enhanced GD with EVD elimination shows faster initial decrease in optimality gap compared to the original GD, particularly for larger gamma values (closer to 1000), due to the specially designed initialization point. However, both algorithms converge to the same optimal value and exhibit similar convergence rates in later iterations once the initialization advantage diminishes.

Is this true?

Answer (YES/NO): NO